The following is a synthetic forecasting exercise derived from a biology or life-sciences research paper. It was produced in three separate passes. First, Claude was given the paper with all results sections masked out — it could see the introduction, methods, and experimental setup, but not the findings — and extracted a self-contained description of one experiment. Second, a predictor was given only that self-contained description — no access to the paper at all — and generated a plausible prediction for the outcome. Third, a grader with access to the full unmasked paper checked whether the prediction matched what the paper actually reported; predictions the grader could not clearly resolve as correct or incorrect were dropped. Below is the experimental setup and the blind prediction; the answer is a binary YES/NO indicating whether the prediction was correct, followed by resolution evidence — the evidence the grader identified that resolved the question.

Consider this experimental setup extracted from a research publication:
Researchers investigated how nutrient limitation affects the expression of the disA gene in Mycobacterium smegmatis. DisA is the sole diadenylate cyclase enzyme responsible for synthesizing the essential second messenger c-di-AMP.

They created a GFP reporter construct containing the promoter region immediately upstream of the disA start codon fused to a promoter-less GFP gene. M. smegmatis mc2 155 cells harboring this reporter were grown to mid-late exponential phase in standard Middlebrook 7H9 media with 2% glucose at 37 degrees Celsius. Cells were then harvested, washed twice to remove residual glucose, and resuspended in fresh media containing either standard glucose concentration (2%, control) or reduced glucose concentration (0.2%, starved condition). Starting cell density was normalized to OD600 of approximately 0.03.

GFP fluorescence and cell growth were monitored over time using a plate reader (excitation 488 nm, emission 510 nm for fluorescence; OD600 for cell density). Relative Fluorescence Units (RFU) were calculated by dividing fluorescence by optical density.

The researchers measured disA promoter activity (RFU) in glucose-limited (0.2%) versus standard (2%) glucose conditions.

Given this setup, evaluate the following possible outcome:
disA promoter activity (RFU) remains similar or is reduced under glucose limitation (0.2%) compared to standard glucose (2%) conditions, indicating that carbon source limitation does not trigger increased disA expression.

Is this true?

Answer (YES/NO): NO